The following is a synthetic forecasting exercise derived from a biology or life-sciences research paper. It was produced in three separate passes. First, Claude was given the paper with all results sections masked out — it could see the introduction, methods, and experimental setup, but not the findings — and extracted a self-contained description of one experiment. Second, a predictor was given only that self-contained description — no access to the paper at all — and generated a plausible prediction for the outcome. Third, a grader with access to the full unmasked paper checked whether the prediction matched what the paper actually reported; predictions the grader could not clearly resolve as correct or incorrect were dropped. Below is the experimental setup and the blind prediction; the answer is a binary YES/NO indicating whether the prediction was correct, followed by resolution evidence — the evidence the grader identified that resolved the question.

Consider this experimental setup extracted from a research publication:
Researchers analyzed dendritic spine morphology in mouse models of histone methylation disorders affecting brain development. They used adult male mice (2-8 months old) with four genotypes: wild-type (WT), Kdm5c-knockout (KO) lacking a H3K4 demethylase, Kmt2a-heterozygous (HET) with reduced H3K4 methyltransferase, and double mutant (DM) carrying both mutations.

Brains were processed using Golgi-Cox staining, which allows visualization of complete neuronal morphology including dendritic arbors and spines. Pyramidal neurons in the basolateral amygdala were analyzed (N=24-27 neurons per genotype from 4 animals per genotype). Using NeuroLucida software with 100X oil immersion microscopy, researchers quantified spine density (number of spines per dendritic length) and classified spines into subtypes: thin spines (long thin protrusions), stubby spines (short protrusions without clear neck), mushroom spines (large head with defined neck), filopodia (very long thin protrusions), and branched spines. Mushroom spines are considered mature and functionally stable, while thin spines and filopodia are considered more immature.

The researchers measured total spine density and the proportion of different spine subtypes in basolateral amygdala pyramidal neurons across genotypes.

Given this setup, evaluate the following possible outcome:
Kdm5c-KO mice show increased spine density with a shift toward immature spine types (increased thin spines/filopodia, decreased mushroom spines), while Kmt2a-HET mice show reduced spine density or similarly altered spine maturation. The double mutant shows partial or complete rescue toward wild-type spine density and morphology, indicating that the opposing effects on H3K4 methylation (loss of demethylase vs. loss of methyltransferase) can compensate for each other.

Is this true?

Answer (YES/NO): NO